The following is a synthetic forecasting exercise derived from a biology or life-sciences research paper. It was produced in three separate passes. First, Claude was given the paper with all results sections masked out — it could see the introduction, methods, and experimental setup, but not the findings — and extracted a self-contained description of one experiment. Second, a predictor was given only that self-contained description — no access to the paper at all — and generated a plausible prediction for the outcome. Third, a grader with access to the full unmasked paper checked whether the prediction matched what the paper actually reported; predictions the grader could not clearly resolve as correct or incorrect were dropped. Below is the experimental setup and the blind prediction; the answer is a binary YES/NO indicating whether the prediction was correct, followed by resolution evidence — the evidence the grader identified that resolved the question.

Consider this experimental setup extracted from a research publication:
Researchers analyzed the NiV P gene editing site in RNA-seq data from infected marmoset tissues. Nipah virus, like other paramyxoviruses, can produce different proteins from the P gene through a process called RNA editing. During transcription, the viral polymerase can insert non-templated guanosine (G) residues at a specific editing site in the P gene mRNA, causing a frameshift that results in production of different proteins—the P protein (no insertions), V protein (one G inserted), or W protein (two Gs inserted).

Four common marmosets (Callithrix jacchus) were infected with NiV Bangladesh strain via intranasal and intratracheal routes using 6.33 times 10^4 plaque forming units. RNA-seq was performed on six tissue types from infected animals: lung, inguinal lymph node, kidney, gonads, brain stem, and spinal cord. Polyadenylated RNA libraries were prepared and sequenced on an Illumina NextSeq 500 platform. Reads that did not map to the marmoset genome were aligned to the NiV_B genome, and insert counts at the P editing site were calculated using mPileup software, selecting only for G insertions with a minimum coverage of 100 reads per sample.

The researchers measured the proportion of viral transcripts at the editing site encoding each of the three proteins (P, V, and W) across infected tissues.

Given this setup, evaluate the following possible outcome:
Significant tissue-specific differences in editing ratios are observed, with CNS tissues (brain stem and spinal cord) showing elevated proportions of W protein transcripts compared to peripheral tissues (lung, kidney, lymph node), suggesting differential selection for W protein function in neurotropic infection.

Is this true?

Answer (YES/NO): NO